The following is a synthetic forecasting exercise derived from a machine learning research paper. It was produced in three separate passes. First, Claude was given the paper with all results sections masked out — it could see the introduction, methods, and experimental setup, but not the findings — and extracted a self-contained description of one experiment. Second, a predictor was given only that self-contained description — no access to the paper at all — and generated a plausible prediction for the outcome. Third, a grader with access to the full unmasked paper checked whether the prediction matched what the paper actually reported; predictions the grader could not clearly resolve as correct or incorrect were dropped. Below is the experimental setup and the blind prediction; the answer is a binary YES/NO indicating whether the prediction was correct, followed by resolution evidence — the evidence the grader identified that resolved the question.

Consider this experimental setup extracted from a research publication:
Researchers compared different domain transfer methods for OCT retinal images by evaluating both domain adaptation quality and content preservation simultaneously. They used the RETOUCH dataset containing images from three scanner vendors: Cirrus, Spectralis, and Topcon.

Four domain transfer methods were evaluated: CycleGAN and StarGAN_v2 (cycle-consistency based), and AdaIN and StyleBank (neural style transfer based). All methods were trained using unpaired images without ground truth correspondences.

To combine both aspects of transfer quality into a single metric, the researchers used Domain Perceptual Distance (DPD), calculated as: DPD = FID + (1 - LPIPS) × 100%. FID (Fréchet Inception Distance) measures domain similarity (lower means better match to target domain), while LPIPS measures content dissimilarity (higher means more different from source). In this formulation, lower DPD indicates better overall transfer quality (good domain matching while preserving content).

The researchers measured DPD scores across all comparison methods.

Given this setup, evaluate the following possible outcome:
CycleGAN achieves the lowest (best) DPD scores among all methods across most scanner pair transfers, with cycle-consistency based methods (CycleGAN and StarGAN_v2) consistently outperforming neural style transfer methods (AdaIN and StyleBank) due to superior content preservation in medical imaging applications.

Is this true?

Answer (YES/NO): NO